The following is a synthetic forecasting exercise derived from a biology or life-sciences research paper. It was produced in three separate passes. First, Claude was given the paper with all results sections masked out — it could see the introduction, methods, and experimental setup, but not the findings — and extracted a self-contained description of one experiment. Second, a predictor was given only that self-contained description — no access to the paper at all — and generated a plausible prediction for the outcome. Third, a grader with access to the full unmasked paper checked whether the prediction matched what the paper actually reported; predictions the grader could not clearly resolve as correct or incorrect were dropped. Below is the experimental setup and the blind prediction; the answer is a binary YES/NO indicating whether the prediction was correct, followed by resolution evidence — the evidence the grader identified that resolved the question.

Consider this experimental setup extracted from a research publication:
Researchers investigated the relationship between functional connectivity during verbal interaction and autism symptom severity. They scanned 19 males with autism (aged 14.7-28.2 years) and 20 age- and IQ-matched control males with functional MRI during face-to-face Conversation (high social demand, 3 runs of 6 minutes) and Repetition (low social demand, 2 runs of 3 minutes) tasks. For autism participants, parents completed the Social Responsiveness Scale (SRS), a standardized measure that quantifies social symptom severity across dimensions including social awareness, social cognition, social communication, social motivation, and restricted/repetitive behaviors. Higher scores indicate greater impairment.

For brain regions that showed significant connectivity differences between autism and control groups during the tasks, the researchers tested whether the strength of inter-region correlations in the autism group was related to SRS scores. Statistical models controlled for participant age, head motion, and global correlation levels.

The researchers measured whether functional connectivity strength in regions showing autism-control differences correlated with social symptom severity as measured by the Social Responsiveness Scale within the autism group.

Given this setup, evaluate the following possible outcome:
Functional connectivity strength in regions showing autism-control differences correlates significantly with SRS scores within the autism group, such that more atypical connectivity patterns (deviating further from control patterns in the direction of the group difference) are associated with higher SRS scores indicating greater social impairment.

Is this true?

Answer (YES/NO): YES